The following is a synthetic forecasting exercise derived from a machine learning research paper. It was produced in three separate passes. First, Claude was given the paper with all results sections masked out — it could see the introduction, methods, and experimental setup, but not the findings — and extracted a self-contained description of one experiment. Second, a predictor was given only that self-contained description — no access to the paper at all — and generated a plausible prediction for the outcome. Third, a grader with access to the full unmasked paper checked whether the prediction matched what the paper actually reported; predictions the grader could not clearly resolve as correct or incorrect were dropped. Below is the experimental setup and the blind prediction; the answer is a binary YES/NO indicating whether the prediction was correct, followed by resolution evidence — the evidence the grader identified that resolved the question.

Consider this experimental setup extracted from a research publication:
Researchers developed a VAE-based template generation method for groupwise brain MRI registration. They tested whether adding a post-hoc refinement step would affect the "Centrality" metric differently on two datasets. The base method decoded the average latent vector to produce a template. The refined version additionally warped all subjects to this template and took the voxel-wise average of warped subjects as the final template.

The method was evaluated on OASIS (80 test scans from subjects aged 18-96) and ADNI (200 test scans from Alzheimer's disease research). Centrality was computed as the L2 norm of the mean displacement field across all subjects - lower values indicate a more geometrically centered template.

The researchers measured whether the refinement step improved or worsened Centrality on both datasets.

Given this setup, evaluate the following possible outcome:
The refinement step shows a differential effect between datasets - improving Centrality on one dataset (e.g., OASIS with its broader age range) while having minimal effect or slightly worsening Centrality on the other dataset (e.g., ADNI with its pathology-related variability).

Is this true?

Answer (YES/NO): YES